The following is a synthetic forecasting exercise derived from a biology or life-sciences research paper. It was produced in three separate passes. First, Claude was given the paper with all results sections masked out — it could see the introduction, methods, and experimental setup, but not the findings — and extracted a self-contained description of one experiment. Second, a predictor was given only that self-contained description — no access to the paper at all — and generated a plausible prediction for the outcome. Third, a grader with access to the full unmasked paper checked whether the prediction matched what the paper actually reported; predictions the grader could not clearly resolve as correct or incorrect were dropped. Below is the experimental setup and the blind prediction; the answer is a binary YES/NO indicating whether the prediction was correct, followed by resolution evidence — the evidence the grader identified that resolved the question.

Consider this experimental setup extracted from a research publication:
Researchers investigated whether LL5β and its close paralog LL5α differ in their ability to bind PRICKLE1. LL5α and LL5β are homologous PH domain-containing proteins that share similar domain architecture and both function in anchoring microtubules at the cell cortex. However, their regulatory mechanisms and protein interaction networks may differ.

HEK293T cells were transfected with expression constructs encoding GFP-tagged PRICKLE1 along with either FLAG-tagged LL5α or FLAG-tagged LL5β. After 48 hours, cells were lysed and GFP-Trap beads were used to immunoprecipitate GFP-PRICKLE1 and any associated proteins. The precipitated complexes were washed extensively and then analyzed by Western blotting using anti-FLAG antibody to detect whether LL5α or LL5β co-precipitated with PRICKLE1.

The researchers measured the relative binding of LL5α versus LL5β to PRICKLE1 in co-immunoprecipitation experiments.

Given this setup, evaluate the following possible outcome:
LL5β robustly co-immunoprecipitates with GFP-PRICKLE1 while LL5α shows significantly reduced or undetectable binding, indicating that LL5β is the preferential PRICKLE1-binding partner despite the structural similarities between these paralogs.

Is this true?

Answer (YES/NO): YES